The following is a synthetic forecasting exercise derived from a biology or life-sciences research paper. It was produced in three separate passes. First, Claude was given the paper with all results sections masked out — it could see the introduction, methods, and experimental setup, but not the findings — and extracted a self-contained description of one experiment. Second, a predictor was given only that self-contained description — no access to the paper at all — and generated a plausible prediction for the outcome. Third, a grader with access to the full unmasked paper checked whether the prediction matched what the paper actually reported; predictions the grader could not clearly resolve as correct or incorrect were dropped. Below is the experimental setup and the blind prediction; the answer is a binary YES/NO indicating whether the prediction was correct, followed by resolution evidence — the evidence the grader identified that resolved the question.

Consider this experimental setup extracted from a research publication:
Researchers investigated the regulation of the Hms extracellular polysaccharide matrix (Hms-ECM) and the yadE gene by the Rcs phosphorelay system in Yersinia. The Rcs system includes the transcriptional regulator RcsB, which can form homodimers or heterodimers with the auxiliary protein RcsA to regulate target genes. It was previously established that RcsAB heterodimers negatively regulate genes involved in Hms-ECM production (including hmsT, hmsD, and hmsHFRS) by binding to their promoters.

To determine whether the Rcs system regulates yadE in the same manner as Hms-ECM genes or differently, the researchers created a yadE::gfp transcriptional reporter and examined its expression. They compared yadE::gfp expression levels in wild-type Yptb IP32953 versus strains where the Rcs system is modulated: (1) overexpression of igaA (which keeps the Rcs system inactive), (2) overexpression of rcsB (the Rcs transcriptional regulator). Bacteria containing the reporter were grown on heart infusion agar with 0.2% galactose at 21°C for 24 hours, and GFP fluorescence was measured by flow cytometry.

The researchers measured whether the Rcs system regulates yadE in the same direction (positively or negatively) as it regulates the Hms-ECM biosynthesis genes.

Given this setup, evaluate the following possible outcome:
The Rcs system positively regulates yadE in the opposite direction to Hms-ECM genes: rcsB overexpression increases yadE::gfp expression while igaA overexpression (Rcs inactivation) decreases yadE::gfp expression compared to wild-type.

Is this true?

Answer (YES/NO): YES